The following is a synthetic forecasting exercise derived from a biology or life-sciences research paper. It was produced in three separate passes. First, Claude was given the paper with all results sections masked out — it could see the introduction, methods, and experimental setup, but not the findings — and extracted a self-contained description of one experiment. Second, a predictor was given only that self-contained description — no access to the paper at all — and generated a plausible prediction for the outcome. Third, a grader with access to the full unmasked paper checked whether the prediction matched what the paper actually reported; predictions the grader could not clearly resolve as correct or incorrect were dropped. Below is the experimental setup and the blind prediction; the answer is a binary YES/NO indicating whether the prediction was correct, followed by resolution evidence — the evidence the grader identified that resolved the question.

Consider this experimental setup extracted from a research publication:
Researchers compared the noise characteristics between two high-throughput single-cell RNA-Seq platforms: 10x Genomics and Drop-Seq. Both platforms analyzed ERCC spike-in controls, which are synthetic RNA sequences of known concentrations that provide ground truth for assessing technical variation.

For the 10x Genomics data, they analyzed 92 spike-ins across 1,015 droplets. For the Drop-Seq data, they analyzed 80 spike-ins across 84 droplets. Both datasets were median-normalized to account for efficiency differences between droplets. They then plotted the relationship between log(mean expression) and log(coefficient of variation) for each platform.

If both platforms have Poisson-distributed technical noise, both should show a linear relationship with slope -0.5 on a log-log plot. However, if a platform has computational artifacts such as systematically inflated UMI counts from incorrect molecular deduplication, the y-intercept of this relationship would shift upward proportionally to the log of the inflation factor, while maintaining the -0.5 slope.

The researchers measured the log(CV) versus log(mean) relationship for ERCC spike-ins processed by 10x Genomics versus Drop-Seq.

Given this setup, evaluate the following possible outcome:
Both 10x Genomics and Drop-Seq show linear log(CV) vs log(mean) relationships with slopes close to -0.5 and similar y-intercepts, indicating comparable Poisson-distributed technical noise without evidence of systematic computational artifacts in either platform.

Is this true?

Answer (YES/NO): NO